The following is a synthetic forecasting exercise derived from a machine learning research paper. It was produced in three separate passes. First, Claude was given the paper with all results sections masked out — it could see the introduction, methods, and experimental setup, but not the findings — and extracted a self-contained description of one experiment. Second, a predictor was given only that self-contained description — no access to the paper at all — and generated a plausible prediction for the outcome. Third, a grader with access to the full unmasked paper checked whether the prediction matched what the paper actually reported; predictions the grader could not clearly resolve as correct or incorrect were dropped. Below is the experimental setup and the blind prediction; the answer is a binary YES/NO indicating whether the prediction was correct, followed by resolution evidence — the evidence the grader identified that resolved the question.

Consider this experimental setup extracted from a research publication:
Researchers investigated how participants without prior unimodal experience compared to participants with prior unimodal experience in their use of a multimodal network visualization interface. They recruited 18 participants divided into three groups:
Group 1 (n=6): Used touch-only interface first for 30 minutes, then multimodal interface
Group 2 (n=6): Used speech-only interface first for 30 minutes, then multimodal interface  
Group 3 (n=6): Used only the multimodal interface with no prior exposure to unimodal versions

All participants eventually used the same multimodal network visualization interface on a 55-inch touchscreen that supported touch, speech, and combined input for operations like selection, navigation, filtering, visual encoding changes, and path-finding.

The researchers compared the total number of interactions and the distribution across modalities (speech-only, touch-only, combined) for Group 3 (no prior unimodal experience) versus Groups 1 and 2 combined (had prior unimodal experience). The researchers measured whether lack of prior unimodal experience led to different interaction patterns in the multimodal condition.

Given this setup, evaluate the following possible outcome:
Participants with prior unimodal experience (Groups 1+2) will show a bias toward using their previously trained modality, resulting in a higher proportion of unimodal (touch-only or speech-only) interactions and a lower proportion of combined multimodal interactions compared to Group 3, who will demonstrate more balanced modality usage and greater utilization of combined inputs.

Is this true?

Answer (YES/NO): NO